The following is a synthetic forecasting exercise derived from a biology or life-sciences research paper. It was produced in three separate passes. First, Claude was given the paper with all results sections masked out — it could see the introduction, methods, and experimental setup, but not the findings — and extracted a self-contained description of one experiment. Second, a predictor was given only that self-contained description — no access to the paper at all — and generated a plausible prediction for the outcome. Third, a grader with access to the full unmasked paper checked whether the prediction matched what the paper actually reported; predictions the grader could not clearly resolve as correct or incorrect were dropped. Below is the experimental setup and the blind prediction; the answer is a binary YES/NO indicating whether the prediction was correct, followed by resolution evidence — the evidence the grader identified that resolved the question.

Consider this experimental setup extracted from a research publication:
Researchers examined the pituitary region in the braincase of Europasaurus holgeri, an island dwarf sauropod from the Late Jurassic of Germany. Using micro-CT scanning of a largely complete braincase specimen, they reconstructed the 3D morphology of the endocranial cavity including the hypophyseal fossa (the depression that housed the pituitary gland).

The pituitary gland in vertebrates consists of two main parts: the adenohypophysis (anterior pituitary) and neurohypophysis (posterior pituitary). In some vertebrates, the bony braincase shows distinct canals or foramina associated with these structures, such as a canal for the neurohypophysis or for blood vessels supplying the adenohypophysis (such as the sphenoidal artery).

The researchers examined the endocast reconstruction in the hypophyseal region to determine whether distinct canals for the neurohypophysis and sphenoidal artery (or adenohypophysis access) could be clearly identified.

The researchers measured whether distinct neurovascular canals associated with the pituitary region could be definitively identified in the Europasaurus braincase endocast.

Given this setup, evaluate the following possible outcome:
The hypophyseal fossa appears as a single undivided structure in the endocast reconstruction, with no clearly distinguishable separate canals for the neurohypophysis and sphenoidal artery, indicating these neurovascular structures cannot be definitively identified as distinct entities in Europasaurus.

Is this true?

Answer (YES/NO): NO